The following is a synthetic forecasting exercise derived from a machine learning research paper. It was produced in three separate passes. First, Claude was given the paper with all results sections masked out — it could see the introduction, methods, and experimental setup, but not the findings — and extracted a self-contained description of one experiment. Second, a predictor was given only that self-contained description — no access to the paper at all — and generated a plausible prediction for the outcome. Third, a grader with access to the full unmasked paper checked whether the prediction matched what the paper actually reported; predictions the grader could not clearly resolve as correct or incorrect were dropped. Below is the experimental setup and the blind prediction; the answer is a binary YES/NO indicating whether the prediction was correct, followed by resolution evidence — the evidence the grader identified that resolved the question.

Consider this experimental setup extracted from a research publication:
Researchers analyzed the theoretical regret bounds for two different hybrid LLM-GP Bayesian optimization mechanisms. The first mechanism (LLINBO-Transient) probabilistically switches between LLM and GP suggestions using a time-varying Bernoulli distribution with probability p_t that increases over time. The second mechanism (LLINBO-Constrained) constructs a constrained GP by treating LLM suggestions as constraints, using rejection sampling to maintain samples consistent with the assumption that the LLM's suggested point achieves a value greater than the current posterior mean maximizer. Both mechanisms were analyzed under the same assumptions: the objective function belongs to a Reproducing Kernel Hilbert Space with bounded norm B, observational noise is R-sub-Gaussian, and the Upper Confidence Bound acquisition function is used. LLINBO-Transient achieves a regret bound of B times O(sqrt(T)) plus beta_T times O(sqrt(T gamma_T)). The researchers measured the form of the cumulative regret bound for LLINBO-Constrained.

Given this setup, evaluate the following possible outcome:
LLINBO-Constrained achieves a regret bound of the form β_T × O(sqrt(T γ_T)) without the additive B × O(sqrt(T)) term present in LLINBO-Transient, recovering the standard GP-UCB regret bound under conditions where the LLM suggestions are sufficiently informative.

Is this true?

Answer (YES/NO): NO